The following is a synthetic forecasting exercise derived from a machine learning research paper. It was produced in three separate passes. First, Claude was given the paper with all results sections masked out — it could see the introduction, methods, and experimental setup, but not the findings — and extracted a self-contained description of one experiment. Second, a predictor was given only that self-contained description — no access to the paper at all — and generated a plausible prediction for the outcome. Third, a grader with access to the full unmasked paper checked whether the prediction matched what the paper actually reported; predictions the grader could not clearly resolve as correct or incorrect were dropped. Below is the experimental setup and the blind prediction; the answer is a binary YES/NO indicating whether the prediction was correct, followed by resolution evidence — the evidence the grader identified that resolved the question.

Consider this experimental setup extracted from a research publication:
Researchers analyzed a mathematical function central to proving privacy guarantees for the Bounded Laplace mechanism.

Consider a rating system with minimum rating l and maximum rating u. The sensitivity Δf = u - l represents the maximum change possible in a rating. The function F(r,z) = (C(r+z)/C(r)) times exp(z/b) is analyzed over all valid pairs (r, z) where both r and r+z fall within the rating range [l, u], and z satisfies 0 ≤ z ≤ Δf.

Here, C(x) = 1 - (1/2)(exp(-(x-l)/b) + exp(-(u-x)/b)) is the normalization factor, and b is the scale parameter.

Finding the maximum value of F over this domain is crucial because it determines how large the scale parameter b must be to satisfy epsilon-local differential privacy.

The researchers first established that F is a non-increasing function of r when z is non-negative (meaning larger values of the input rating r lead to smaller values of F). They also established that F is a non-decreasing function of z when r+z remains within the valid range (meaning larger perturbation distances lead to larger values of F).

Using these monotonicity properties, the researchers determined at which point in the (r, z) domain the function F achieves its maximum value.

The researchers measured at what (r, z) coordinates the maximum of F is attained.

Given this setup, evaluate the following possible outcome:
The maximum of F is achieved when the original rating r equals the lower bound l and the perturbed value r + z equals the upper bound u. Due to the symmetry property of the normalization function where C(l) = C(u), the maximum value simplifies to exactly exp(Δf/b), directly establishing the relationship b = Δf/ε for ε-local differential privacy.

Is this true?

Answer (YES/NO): NO